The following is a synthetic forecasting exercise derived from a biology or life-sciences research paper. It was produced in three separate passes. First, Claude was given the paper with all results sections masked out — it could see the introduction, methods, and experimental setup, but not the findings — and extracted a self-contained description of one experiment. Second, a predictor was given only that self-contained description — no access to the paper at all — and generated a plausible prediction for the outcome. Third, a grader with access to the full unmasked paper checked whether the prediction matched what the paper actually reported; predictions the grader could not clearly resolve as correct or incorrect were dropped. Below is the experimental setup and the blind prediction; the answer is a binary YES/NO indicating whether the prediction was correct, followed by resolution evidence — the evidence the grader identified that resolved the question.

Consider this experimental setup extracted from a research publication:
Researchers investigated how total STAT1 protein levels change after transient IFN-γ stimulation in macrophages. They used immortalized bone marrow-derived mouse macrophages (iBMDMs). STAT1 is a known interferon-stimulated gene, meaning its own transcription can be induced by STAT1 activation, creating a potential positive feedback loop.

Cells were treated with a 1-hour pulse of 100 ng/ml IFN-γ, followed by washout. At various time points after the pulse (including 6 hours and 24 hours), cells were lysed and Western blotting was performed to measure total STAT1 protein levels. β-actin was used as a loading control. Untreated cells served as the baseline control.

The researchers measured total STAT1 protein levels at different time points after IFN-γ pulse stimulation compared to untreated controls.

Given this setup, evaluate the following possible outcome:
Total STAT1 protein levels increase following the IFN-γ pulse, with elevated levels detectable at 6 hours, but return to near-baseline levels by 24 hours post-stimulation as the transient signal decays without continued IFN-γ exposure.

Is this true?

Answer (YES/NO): NO